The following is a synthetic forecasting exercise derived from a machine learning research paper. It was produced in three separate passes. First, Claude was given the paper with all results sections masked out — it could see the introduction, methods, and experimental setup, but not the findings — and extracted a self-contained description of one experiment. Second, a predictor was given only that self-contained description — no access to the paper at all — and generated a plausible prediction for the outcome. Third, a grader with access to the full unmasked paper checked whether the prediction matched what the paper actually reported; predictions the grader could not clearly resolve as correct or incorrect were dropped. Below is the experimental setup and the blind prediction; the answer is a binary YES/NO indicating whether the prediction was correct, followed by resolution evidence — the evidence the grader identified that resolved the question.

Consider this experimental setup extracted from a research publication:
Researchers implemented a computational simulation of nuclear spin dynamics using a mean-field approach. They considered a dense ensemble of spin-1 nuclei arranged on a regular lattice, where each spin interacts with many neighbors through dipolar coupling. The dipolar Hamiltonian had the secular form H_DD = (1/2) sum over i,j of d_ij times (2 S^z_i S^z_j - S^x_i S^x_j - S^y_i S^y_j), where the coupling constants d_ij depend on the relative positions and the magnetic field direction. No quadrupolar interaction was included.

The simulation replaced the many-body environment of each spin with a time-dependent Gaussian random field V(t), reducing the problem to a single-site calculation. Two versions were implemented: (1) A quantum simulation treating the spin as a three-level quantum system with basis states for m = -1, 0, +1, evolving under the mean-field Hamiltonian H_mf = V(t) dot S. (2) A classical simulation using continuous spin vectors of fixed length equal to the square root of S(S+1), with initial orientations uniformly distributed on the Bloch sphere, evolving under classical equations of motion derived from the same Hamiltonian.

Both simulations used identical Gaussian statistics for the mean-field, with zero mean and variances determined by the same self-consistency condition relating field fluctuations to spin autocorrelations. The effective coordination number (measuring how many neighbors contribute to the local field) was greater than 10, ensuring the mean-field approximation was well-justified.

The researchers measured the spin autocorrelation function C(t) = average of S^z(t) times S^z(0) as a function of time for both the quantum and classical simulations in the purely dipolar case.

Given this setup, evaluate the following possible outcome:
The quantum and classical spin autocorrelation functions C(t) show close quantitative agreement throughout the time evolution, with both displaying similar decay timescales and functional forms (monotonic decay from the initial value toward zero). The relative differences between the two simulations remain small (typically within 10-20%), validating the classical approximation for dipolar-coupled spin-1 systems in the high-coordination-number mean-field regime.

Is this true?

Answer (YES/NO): NO